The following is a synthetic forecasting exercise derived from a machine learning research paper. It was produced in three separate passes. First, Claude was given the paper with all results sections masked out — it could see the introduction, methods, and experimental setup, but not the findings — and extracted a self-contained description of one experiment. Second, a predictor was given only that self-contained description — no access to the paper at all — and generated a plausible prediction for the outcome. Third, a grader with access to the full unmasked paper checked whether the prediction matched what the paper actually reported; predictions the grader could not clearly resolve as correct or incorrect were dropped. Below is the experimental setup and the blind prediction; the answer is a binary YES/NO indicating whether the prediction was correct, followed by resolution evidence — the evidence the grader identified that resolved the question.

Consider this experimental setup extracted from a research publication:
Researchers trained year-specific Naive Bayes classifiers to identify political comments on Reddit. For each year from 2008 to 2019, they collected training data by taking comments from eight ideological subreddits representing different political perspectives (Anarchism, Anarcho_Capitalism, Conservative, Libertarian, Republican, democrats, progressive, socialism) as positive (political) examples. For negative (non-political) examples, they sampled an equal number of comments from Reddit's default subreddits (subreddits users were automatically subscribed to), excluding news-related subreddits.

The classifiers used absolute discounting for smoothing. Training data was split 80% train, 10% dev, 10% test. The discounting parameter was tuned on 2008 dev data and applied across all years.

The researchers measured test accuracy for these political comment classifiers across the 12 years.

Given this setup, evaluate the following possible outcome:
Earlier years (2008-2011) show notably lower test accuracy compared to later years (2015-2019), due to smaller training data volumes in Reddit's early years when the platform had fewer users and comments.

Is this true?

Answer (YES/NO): NO